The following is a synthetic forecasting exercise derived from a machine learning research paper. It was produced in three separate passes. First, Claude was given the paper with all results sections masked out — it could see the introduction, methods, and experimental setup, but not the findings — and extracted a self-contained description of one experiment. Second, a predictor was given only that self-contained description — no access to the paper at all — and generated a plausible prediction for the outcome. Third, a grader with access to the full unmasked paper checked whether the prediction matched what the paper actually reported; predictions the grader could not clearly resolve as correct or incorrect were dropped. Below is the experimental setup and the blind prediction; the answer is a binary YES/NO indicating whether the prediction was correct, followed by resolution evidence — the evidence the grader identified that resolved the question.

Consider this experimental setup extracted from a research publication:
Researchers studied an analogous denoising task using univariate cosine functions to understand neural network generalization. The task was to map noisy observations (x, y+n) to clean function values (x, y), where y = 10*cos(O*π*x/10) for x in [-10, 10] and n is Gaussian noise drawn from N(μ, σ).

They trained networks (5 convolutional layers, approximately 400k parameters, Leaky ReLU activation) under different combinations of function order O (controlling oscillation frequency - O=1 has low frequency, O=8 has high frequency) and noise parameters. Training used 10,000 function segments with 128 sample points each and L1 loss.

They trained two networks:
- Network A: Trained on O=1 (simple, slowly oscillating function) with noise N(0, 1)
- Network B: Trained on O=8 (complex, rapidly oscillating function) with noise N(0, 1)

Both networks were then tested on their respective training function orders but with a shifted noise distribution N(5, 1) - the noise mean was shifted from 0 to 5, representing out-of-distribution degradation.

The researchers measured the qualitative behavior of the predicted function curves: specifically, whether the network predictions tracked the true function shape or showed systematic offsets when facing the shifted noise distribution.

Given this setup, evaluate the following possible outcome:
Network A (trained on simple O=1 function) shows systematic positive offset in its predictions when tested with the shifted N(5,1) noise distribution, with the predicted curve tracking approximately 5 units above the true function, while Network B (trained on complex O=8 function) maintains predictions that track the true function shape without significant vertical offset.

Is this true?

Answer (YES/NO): NO